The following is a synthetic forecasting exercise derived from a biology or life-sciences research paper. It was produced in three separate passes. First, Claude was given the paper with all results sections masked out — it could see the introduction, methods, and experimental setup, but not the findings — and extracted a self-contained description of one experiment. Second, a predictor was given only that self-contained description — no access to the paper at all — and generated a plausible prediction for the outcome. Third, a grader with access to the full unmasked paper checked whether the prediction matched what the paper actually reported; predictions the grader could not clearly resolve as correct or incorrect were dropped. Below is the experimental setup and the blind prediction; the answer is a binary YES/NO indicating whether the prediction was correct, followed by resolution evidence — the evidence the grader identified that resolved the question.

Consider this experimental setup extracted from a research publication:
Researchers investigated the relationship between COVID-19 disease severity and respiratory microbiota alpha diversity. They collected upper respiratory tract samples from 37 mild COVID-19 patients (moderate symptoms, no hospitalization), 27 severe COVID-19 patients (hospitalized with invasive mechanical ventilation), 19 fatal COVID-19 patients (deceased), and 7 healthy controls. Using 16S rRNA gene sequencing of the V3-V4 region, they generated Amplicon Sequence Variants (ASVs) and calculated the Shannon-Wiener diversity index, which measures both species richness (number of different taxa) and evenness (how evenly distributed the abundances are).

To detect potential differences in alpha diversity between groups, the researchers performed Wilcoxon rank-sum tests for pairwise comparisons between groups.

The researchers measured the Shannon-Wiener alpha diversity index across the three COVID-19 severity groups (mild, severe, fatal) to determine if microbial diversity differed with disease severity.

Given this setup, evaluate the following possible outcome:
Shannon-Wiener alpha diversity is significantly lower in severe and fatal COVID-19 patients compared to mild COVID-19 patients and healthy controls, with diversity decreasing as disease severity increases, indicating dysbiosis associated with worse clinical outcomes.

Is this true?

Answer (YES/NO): NO